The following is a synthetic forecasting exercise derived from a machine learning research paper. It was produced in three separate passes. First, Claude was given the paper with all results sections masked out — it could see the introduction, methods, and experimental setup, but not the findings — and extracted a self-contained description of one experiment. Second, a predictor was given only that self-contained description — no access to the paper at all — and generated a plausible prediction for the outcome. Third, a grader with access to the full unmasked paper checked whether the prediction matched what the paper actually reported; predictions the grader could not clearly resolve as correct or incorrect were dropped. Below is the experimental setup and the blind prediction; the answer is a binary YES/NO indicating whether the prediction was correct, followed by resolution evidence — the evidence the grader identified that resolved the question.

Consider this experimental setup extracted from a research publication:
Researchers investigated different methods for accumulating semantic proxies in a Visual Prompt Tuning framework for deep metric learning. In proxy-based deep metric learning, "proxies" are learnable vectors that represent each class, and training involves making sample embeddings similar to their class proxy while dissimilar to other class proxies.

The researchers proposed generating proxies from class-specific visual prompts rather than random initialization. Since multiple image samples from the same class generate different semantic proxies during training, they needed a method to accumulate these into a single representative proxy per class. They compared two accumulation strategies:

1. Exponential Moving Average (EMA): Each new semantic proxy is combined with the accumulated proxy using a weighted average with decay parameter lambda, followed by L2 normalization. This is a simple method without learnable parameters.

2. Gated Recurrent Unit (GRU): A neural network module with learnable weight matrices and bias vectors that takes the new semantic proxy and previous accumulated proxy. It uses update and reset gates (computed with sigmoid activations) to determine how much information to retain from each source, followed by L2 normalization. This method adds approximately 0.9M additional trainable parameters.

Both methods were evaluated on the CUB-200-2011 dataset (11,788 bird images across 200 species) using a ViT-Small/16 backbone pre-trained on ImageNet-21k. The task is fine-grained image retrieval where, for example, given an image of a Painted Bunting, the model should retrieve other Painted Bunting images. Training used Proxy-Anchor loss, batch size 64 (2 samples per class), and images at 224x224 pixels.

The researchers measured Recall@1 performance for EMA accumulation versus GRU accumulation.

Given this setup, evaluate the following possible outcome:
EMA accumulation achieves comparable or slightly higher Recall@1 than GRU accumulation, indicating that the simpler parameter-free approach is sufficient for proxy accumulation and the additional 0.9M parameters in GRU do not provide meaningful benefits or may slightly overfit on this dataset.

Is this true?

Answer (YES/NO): NO